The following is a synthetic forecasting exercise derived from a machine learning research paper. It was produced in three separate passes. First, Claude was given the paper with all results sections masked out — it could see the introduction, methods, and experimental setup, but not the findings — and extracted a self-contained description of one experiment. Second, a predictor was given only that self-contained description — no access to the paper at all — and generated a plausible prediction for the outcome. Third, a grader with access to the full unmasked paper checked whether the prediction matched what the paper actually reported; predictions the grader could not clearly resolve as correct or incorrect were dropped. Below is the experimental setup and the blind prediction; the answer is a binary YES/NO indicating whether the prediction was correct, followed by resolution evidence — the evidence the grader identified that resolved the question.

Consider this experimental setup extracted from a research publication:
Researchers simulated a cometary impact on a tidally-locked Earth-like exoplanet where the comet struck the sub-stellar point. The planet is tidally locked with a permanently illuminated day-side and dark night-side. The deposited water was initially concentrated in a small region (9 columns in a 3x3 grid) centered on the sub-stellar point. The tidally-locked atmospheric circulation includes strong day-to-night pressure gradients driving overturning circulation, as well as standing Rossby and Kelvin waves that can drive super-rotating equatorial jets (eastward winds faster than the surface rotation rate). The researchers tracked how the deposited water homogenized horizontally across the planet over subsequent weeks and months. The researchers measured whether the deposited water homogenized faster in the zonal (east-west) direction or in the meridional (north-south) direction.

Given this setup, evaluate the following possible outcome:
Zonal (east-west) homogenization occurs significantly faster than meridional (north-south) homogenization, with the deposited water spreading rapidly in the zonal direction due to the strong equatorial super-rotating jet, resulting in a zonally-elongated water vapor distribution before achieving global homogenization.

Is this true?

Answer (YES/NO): YES